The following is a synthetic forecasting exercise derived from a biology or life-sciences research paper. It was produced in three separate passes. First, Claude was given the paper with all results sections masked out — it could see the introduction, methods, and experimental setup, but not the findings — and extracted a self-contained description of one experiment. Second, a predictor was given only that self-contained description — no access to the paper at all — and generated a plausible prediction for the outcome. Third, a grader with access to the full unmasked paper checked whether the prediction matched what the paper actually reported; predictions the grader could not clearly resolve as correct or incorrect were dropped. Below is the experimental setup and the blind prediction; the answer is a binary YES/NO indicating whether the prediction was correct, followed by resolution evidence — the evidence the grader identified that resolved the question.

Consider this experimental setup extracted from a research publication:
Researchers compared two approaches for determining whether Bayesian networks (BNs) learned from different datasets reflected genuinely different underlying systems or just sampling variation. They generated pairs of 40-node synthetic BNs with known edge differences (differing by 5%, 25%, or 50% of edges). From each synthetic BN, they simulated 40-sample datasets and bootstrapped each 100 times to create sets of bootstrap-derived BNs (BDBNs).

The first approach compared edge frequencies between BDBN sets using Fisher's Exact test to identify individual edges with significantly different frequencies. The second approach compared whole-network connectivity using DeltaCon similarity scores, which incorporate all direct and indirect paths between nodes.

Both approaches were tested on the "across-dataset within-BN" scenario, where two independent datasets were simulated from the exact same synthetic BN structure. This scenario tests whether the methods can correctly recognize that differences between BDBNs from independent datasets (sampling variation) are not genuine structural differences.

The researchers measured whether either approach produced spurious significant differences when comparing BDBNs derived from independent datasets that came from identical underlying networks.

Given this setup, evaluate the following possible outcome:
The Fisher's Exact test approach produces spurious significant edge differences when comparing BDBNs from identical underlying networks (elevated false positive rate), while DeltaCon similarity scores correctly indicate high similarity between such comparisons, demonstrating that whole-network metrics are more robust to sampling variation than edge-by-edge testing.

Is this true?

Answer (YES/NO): NO